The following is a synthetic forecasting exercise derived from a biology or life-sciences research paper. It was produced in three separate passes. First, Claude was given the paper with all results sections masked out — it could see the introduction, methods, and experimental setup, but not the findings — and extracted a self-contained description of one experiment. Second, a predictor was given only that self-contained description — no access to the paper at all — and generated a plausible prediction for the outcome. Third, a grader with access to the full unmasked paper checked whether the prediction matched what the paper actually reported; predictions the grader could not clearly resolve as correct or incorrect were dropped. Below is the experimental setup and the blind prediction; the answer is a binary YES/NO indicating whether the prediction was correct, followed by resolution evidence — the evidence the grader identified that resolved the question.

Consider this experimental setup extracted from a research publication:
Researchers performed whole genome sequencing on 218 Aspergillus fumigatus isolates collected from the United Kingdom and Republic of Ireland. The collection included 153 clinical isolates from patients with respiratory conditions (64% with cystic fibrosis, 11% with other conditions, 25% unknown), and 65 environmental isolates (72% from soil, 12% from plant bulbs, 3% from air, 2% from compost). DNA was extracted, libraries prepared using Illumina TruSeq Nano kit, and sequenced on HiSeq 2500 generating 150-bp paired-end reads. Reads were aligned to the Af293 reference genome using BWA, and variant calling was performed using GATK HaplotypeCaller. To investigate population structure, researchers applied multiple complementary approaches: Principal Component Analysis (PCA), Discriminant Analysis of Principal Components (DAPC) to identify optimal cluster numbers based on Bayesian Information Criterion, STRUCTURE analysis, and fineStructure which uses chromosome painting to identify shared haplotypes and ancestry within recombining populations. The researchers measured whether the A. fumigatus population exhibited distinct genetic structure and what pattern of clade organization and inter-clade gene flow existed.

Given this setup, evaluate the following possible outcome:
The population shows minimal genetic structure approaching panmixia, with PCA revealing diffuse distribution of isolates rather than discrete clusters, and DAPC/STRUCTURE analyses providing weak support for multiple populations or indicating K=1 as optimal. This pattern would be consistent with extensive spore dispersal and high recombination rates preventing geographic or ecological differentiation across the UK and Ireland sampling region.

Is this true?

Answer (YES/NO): NO